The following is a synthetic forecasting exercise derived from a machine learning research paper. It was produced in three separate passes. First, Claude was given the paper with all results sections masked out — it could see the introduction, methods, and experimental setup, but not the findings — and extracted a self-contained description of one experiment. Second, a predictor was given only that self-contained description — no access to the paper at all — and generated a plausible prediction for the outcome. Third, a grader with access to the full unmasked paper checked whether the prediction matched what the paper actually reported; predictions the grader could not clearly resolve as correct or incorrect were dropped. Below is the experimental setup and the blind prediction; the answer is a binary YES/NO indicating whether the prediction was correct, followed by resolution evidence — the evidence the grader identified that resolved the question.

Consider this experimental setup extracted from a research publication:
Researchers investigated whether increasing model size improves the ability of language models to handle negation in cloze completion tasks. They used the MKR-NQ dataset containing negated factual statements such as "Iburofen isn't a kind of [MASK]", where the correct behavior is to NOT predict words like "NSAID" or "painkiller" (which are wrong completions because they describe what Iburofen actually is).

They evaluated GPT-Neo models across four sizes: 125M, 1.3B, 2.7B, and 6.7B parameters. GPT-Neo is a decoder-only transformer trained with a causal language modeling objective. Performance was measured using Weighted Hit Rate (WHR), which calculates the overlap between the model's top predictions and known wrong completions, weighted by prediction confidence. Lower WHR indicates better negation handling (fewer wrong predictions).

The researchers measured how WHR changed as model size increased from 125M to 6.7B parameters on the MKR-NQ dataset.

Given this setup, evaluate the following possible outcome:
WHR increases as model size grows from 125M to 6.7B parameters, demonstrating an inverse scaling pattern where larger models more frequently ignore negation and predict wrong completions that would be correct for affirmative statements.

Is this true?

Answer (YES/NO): YES